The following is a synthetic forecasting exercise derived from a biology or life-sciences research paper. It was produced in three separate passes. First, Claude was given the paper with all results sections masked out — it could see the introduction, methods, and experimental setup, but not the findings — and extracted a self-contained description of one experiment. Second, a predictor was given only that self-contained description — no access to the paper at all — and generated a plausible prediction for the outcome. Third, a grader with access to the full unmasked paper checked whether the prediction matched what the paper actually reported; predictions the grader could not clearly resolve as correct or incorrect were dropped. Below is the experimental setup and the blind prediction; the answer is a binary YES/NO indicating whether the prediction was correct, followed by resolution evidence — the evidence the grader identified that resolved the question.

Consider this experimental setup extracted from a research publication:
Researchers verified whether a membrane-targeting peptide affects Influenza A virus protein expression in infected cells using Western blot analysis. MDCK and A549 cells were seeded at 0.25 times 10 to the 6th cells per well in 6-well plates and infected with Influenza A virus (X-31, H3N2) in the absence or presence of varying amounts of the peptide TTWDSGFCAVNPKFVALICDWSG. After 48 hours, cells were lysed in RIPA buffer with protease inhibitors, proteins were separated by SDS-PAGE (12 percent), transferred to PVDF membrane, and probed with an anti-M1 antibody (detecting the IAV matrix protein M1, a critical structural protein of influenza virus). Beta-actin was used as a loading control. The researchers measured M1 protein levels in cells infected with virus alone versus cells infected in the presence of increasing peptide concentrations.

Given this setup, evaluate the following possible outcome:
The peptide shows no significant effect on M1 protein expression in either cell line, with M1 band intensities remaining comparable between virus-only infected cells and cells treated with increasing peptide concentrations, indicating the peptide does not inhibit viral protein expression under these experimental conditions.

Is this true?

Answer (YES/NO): NO